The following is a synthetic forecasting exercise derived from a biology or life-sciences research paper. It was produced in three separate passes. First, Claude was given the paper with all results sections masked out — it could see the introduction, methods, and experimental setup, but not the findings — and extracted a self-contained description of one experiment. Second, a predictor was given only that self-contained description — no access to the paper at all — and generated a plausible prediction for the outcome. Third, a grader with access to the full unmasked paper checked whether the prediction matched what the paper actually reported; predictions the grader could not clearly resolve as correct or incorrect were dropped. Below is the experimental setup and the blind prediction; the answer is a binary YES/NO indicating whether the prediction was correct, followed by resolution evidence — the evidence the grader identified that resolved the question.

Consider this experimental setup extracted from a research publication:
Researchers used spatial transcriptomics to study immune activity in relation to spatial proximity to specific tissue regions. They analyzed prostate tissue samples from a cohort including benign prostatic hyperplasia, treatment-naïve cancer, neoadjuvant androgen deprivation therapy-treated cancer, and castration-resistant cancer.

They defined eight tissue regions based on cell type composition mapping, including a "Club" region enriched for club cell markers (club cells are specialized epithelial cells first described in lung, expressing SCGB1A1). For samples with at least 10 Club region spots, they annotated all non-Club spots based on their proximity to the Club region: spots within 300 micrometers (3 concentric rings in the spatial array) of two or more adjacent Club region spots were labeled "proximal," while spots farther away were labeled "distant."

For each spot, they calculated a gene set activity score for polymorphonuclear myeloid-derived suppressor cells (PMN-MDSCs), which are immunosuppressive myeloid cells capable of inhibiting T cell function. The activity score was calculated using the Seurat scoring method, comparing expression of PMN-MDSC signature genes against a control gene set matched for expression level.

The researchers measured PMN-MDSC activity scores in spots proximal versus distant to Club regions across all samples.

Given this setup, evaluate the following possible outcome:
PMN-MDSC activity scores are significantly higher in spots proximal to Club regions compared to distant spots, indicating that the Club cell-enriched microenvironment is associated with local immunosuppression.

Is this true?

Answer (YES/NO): YES